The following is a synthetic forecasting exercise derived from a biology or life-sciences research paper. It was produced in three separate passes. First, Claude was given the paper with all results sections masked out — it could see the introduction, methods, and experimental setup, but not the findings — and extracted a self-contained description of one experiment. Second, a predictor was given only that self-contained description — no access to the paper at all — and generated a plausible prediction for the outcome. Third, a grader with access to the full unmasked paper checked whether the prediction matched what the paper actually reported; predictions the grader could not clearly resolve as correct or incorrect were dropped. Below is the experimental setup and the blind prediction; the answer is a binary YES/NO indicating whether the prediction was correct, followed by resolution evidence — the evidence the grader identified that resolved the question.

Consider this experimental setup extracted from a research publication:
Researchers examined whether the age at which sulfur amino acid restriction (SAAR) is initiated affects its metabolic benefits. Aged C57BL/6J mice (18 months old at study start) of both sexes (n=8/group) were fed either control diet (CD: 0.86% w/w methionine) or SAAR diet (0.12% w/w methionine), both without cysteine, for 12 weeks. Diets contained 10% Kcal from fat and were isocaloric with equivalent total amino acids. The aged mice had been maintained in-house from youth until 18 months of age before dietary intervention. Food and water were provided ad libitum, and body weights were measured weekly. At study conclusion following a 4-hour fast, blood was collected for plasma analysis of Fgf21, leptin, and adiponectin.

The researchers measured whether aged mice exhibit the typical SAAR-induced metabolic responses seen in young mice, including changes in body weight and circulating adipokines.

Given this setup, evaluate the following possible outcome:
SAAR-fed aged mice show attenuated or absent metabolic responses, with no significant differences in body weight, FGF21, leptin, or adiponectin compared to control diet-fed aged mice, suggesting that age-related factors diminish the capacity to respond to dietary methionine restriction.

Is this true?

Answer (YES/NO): NO